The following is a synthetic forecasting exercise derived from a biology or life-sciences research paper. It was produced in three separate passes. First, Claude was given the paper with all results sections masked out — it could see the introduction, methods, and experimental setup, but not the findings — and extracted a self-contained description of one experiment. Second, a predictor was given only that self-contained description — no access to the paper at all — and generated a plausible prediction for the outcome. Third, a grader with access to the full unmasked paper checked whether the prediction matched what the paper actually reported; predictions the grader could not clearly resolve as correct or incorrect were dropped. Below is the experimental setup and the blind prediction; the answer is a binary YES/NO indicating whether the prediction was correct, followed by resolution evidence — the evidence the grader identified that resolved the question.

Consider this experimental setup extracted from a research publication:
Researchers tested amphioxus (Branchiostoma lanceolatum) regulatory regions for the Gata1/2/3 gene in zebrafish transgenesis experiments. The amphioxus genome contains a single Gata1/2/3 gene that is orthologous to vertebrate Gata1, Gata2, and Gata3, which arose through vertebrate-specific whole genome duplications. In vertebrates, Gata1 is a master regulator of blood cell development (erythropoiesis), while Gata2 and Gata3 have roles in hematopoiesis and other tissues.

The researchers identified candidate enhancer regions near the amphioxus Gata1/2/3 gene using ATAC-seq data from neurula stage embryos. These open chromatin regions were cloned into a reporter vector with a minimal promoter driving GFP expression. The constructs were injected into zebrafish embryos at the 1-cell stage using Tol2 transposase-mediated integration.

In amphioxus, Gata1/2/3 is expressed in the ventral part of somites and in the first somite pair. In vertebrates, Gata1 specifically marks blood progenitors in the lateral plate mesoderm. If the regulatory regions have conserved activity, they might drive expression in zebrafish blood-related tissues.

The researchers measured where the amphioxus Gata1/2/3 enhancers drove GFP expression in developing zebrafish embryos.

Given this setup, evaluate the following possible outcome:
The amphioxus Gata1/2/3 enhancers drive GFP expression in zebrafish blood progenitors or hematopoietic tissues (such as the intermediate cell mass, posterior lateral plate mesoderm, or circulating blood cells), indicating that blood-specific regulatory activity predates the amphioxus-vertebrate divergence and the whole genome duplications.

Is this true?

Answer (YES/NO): NO